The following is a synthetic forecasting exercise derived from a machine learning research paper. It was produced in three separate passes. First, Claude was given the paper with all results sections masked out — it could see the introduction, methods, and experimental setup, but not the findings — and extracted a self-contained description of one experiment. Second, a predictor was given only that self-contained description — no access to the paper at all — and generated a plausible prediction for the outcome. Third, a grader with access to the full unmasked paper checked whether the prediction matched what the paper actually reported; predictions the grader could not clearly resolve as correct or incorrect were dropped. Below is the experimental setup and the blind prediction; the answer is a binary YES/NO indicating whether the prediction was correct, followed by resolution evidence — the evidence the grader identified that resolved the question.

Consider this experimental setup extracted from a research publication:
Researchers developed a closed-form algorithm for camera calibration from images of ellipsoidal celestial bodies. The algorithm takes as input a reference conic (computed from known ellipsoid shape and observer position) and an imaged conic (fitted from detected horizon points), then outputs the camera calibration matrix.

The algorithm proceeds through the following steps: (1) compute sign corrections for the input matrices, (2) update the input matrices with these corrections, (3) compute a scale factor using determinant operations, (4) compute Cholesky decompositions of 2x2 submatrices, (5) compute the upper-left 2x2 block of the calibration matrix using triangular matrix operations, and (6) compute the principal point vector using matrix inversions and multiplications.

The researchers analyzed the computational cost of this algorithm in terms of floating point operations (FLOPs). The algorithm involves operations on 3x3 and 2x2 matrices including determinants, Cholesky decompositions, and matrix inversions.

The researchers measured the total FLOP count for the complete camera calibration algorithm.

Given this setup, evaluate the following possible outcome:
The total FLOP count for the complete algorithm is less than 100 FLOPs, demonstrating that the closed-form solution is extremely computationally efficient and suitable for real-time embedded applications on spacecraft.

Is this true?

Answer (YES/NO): NO